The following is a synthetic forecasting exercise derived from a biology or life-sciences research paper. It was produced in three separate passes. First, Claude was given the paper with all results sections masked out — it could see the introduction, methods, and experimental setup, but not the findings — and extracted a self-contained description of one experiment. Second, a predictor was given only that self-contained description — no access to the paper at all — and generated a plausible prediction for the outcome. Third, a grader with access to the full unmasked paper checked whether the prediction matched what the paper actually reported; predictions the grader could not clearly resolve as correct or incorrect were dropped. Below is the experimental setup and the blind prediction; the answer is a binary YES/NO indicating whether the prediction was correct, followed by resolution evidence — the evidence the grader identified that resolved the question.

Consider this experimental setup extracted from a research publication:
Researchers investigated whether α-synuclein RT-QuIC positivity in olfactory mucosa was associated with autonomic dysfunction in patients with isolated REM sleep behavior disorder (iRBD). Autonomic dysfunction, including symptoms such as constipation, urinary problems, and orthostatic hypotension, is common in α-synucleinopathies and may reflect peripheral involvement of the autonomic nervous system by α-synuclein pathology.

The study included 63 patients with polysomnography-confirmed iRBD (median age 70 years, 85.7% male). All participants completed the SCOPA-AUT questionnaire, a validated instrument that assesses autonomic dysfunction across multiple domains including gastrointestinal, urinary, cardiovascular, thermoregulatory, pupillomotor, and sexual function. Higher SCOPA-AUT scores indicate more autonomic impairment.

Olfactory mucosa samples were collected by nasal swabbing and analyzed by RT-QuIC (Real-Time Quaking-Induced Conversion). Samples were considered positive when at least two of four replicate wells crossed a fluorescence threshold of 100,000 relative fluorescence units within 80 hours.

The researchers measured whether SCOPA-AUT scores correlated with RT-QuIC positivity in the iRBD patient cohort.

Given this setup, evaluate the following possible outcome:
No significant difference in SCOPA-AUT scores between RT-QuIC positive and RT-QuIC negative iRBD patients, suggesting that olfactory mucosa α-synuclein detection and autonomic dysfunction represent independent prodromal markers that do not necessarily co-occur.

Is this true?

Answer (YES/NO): YES